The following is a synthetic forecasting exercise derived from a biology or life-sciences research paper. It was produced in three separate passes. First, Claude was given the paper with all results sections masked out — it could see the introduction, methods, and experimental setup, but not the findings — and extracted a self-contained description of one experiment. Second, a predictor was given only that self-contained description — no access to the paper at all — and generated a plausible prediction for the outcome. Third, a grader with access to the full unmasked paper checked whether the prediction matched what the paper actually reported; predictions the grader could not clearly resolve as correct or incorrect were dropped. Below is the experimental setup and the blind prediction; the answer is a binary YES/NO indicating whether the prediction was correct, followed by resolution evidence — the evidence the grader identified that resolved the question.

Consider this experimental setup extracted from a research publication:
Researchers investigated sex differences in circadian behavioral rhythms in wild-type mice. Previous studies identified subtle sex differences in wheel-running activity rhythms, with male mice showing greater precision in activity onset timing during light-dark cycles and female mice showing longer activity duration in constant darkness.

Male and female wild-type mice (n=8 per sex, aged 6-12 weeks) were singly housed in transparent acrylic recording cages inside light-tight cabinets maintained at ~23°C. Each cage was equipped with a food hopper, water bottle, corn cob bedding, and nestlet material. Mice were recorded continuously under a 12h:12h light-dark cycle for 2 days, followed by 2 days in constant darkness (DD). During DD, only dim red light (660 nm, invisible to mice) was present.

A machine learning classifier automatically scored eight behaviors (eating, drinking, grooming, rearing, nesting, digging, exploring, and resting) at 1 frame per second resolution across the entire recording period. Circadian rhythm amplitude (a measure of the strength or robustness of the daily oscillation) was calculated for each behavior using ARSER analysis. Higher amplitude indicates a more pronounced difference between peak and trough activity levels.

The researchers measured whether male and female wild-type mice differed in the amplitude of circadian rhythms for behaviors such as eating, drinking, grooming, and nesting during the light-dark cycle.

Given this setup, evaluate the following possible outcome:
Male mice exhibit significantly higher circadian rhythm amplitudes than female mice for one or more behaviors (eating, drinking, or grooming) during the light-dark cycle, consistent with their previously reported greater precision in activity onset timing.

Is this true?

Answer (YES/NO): NO